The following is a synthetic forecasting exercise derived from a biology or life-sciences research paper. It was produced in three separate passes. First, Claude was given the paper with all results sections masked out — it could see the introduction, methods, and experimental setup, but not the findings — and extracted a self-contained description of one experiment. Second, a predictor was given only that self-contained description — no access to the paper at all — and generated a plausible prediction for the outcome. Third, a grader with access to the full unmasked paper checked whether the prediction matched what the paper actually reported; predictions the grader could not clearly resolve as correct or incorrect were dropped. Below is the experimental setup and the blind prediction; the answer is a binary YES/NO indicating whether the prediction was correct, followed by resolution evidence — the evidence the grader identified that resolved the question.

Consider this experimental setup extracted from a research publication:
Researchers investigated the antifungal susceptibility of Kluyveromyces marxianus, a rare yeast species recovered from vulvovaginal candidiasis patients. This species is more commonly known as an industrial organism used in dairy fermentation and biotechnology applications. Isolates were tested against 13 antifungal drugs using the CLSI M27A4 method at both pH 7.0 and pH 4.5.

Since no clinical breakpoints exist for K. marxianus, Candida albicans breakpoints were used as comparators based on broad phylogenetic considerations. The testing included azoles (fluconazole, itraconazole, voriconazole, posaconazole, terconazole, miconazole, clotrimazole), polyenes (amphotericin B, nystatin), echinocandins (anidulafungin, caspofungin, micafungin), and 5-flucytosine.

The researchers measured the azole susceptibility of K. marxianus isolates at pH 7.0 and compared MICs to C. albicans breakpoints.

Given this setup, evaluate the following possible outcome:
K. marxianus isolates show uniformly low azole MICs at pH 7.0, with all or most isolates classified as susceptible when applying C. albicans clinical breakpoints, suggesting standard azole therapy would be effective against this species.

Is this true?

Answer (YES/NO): YES